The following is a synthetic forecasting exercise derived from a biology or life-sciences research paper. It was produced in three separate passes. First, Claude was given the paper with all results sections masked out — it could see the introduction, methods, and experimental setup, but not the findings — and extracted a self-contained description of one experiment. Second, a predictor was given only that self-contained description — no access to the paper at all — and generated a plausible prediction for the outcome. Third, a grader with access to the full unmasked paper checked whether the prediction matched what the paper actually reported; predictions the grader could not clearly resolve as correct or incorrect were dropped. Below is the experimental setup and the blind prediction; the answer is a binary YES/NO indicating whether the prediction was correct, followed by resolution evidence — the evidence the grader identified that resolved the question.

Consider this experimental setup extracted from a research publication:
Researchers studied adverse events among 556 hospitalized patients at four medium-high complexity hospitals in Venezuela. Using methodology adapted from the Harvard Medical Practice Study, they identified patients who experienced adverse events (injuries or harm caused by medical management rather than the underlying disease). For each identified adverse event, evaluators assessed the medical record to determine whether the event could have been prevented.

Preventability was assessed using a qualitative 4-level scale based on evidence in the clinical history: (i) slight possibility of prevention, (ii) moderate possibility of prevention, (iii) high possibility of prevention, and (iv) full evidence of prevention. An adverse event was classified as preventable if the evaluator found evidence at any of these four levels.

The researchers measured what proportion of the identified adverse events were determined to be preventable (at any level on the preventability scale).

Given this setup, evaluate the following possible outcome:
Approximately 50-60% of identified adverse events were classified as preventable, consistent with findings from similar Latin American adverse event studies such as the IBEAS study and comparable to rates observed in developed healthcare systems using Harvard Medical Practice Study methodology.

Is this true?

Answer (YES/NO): NO